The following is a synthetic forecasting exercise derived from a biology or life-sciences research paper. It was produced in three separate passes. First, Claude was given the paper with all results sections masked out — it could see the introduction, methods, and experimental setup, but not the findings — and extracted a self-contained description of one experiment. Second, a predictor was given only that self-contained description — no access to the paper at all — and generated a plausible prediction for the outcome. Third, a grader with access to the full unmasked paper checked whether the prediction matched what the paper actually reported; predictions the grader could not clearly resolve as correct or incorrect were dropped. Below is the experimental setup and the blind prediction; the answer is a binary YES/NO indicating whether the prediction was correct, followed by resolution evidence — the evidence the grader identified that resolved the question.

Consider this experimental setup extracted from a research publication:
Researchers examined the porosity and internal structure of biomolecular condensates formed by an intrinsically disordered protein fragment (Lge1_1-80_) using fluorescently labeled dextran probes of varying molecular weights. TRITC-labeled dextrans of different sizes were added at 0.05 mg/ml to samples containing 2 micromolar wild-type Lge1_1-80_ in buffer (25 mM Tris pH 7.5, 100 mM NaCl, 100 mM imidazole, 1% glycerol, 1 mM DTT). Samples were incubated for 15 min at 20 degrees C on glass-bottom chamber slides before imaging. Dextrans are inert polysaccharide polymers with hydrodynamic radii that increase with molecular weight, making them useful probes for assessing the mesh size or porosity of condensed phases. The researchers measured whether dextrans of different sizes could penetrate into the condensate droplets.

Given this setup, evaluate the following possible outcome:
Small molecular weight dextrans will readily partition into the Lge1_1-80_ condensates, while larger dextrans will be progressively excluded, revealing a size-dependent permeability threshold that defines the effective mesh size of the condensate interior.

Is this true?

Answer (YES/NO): NO